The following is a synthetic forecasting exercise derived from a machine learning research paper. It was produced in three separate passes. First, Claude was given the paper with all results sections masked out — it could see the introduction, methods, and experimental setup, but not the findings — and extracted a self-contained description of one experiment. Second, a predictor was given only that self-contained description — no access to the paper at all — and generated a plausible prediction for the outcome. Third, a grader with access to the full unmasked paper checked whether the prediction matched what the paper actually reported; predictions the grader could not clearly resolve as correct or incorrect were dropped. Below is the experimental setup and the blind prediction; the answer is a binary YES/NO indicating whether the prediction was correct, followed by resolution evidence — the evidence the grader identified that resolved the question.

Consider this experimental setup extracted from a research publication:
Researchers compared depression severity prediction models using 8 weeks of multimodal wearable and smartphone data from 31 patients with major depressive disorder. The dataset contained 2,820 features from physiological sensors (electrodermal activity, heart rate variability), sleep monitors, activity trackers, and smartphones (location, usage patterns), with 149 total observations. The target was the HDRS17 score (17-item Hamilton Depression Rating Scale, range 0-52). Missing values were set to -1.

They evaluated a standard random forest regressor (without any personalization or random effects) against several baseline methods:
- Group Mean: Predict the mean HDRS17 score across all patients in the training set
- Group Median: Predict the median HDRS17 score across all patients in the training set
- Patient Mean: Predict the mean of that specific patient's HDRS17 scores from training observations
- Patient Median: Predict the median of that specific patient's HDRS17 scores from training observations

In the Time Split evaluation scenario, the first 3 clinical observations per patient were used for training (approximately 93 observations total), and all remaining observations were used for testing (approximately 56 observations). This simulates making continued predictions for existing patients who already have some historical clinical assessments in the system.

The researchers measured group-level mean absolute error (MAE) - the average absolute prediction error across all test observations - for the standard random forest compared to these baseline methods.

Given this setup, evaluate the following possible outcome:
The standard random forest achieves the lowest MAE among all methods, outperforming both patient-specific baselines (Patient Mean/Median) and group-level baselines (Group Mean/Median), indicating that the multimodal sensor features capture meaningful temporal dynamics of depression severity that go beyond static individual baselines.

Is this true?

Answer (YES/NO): NO